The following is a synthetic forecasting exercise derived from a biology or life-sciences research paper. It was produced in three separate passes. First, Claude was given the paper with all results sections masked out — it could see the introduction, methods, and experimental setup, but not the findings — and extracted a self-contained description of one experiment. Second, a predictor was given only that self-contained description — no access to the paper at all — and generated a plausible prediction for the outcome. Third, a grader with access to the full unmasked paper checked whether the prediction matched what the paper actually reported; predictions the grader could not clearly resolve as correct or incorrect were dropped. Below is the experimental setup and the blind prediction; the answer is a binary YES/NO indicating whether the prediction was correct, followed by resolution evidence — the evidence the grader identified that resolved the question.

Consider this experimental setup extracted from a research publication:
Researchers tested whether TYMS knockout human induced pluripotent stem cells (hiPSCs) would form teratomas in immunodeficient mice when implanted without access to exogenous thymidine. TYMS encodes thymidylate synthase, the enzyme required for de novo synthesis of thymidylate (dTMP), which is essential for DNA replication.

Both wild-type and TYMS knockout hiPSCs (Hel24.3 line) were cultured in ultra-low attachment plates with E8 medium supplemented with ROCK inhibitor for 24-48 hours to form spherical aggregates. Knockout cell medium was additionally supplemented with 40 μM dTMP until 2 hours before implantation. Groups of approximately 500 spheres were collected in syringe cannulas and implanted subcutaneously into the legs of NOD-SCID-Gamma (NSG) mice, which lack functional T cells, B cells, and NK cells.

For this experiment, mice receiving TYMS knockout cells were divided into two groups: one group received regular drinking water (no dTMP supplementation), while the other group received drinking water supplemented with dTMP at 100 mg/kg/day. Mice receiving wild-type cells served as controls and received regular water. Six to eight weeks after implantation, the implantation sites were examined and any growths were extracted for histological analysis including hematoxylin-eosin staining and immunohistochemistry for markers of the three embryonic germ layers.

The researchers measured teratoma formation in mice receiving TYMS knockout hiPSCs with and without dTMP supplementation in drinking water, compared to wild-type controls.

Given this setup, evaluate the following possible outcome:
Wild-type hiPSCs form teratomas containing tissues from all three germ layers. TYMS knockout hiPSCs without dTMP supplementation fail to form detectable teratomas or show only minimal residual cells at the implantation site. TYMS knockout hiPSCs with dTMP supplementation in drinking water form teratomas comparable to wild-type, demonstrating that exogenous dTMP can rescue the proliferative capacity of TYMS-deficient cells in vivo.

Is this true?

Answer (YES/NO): NO